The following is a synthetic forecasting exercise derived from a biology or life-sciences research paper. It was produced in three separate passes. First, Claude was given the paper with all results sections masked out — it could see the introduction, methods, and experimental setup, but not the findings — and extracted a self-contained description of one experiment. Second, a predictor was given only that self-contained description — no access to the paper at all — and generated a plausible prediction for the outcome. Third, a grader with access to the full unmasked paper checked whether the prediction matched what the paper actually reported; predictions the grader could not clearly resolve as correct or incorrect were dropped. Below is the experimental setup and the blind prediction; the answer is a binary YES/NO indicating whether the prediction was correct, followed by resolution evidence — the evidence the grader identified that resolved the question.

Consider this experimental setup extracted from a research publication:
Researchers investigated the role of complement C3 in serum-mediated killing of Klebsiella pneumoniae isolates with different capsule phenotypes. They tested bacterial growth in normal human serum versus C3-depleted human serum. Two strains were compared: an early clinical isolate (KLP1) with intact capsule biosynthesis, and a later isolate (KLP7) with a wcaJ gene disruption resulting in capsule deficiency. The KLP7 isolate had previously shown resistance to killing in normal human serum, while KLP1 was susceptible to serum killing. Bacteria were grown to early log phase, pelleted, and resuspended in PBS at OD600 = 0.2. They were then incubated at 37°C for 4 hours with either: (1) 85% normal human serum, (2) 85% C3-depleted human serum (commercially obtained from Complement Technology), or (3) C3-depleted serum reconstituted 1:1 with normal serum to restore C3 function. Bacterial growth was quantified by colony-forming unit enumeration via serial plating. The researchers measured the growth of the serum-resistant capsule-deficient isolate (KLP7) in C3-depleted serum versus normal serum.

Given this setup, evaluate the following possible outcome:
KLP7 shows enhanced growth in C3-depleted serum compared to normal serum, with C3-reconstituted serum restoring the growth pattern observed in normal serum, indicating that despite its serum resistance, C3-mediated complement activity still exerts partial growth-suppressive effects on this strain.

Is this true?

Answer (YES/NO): NO